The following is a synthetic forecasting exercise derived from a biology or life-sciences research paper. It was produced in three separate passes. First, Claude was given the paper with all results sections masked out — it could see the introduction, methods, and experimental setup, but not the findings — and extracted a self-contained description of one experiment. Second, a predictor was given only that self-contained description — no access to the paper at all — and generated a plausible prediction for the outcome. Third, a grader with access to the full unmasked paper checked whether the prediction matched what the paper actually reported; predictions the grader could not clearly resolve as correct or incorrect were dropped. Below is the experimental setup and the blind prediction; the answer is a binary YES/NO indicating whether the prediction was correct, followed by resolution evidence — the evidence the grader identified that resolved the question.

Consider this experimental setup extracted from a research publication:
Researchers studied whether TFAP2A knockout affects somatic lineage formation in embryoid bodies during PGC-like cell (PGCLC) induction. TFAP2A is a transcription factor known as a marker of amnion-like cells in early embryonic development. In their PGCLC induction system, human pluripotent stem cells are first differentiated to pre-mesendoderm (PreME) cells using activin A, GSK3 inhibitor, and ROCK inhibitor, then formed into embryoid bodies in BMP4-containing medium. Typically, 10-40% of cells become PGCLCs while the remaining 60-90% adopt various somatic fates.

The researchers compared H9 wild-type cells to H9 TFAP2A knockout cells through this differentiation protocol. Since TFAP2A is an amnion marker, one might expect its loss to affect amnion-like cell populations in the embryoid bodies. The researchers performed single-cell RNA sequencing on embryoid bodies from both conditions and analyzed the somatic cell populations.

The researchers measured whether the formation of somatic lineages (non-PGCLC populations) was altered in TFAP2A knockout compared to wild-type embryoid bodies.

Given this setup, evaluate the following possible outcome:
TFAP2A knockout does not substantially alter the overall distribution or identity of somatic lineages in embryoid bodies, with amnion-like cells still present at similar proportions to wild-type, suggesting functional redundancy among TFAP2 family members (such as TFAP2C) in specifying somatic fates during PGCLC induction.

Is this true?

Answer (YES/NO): NO